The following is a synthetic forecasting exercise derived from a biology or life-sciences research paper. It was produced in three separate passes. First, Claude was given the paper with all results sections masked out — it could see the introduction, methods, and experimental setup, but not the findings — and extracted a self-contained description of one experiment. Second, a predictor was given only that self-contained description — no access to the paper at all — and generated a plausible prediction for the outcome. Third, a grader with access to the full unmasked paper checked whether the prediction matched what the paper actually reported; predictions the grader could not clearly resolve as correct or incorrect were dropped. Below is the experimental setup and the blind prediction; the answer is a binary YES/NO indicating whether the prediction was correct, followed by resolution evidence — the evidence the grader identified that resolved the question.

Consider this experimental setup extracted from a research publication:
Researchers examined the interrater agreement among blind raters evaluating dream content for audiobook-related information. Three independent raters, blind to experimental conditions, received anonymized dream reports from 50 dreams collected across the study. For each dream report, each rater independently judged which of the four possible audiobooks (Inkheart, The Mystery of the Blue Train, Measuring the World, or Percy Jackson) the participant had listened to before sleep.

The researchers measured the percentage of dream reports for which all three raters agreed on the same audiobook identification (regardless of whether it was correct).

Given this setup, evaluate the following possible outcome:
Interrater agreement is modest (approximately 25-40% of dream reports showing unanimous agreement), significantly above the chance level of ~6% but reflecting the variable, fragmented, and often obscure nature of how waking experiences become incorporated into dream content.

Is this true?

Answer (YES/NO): YES